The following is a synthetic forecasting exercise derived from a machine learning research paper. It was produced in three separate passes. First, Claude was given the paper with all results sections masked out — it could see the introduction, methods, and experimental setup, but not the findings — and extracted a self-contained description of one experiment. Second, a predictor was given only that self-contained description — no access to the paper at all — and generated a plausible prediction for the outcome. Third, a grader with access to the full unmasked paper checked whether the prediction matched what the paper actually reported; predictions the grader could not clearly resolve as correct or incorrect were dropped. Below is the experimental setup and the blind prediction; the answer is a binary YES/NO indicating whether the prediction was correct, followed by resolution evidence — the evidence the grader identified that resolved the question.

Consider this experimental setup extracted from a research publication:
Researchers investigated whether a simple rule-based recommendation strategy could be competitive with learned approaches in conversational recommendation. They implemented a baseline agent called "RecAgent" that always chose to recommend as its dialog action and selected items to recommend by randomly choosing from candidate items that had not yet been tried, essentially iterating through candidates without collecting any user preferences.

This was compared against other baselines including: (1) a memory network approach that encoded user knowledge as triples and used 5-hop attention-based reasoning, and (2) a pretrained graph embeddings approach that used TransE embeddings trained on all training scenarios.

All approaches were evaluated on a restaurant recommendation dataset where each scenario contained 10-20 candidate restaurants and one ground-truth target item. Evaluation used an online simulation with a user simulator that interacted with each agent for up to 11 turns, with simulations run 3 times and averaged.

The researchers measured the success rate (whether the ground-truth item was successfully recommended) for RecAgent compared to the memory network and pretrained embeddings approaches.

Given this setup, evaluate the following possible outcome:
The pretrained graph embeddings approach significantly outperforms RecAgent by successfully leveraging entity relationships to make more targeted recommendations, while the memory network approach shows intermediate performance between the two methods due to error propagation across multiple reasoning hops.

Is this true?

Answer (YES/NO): NO